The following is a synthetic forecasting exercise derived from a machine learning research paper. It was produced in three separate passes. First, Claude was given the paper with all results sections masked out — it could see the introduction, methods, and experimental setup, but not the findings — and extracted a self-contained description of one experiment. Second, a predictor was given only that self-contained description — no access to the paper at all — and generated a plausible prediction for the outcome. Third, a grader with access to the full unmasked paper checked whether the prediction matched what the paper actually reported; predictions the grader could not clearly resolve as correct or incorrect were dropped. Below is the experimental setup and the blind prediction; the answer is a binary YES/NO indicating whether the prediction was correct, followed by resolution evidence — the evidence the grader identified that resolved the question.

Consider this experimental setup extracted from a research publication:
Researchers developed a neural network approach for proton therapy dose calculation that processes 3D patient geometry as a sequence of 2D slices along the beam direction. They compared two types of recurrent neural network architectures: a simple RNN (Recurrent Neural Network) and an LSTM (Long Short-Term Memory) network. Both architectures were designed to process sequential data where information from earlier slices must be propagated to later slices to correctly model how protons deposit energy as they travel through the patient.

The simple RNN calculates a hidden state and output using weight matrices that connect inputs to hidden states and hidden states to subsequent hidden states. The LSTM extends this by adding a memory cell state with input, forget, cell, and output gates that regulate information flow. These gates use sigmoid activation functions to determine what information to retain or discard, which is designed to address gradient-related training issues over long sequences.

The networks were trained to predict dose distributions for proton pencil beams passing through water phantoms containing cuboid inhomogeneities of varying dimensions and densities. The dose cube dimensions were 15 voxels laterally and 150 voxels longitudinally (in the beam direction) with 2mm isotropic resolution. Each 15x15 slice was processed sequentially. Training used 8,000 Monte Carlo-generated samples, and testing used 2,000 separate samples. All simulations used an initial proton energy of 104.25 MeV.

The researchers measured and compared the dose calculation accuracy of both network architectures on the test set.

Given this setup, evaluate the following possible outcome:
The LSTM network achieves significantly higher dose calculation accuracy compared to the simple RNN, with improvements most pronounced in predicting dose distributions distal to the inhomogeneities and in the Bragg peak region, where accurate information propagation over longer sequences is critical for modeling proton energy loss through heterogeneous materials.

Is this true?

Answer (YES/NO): YES